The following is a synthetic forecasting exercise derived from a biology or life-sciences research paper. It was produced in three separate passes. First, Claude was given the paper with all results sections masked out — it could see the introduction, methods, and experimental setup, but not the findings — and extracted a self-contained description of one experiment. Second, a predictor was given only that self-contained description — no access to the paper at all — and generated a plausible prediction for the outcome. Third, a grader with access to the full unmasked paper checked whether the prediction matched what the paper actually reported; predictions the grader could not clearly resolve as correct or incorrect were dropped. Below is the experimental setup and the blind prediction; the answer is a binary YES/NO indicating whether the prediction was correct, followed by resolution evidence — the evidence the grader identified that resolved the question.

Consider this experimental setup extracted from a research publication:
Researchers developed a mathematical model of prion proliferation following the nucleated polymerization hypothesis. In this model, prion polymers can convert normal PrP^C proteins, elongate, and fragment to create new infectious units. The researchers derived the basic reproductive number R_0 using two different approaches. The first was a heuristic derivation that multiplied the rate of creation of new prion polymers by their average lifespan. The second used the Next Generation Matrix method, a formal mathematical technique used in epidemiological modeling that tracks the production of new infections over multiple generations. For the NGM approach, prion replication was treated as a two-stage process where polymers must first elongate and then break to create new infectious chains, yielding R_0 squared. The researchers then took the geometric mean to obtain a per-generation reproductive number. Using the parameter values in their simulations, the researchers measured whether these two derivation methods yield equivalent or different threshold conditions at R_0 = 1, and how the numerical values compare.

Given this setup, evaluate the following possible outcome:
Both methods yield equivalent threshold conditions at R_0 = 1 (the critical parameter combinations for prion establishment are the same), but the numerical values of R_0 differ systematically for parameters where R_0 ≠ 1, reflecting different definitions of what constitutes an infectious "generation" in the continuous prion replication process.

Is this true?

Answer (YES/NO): NO